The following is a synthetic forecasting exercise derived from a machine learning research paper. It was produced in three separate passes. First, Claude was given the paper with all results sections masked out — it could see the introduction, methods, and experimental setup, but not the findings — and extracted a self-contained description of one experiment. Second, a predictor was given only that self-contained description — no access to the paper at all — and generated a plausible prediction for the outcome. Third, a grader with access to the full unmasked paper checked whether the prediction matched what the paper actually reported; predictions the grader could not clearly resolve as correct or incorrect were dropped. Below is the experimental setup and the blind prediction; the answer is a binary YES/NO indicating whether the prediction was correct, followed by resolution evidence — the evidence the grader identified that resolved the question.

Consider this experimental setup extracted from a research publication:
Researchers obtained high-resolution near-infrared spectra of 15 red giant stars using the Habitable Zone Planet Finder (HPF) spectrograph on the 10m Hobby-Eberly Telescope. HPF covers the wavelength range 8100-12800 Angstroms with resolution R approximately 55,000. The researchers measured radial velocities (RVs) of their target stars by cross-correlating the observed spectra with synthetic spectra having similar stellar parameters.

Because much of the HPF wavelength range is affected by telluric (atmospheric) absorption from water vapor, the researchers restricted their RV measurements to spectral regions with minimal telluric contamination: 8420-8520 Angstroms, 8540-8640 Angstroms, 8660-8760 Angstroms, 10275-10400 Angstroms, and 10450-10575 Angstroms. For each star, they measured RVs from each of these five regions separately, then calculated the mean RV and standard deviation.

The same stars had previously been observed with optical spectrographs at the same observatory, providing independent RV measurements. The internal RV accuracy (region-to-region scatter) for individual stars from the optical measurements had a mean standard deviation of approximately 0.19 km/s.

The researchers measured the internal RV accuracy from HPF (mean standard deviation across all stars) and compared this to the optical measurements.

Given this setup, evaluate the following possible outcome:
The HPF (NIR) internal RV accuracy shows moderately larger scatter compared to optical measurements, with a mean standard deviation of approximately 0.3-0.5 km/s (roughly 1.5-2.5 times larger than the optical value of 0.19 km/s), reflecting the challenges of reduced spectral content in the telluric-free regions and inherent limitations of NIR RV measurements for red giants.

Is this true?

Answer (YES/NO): NO